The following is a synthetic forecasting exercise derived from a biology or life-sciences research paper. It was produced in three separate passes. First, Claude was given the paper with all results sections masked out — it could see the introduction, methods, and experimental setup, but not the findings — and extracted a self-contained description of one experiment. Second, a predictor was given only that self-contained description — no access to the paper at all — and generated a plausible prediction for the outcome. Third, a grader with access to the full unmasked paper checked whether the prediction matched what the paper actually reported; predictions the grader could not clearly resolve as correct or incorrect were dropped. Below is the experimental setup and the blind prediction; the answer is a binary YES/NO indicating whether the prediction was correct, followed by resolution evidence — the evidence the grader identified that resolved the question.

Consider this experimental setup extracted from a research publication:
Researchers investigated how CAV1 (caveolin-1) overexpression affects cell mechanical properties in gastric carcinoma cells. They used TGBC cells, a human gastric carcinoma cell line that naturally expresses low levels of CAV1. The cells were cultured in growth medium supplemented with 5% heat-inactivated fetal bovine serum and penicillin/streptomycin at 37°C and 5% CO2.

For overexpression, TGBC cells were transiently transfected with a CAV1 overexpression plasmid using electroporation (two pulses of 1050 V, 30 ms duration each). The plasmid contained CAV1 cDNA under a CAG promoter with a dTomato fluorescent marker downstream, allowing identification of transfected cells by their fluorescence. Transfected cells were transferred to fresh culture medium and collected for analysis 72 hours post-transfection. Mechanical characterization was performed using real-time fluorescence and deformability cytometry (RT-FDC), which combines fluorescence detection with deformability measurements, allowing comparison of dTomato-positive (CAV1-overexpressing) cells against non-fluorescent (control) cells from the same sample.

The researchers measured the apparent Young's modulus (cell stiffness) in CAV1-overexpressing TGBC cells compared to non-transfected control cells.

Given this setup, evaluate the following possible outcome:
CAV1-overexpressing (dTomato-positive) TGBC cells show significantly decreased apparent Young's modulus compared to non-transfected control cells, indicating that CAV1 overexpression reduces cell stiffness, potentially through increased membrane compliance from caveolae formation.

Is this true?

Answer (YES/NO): NO